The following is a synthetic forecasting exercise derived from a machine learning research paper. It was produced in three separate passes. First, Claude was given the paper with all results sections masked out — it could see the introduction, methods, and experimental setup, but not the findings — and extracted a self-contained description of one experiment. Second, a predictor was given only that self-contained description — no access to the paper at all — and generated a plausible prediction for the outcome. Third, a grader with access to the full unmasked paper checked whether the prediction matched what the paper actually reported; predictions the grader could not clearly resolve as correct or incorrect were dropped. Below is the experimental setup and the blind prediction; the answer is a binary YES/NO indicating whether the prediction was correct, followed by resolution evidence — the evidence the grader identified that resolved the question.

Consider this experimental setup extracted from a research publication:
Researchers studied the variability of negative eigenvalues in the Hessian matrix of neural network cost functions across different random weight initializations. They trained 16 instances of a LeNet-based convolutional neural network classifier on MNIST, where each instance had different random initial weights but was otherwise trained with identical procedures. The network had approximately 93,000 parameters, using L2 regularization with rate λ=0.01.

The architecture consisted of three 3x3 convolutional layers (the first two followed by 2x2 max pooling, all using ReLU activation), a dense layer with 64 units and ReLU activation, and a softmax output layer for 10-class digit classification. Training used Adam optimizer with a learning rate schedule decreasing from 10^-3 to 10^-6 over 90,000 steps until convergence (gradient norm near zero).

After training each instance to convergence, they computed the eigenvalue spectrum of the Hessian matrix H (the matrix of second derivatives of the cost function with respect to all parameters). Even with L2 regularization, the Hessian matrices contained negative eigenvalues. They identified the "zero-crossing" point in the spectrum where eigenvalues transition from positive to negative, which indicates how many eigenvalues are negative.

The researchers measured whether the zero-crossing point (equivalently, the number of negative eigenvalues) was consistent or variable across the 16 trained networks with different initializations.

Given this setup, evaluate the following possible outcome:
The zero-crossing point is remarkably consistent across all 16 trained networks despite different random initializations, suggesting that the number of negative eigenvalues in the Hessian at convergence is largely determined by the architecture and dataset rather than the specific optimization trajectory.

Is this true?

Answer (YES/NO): NO